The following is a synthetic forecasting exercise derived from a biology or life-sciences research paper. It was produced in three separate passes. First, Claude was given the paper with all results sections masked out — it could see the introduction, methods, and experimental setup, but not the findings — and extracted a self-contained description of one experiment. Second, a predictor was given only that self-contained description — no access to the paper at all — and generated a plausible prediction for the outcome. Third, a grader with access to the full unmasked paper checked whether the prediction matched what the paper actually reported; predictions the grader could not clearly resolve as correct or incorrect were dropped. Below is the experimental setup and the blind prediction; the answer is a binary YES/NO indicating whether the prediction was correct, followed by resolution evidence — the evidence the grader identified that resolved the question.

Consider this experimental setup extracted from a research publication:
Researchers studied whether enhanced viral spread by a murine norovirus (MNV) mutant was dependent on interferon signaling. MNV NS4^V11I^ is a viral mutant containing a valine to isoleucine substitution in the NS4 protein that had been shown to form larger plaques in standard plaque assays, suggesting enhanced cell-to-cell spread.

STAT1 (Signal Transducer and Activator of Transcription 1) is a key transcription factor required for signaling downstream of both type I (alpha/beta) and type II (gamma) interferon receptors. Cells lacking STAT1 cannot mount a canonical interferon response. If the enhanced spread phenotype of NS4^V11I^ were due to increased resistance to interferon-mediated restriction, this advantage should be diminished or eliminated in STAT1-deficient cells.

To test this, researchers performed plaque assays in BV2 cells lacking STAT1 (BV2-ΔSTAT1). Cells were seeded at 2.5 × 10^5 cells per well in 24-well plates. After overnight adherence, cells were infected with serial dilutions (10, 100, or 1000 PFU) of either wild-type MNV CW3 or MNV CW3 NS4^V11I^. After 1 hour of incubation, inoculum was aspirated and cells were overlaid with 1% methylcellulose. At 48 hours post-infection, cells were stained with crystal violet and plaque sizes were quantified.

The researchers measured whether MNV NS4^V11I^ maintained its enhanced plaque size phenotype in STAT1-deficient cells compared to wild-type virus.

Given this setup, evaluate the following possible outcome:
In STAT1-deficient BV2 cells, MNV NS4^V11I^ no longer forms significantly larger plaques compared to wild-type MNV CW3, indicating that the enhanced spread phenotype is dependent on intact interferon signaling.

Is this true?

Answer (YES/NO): NO